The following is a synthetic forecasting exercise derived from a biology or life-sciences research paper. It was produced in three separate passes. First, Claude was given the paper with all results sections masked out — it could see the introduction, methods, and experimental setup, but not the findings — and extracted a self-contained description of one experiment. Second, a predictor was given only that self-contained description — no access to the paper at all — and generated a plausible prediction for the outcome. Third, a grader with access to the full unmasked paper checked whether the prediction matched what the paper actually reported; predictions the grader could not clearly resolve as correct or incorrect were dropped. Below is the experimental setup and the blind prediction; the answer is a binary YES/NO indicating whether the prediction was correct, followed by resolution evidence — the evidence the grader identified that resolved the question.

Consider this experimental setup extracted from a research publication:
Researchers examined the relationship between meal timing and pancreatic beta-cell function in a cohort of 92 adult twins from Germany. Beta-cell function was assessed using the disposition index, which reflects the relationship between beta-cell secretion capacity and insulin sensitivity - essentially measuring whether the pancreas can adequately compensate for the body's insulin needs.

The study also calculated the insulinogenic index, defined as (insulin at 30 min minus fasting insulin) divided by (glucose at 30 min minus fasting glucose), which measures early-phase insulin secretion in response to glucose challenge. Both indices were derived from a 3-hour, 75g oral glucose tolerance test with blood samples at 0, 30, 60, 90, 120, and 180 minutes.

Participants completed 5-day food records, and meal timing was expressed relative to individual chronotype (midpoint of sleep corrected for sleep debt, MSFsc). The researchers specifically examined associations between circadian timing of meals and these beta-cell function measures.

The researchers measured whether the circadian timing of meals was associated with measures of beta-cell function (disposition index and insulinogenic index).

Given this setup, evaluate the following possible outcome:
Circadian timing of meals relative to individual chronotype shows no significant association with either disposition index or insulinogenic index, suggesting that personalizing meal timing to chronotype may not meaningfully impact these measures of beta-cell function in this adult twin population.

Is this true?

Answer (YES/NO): NO